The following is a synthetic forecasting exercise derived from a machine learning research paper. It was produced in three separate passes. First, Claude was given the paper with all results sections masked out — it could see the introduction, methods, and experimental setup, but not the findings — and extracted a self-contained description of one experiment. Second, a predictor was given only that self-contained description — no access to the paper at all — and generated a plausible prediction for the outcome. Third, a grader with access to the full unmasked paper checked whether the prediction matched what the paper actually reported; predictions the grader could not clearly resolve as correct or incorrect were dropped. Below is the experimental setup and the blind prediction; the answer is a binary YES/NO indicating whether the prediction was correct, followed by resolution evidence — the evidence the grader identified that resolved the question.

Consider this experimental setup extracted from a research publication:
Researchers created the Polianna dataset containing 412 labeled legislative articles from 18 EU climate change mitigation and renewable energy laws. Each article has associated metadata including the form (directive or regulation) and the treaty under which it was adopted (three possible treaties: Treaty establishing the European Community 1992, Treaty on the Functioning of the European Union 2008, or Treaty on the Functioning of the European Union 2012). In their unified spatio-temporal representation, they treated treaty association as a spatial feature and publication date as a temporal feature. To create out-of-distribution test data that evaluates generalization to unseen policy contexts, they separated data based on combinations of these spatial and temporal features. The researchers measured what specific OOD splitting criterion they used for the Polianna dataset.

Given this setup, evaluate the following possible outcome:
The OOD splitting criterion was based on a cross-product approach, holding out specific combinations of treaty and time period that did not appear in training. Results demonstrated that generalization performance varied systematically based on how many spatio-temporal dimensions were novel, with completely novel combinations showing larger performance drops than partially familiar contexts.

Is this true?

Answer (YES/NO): NO